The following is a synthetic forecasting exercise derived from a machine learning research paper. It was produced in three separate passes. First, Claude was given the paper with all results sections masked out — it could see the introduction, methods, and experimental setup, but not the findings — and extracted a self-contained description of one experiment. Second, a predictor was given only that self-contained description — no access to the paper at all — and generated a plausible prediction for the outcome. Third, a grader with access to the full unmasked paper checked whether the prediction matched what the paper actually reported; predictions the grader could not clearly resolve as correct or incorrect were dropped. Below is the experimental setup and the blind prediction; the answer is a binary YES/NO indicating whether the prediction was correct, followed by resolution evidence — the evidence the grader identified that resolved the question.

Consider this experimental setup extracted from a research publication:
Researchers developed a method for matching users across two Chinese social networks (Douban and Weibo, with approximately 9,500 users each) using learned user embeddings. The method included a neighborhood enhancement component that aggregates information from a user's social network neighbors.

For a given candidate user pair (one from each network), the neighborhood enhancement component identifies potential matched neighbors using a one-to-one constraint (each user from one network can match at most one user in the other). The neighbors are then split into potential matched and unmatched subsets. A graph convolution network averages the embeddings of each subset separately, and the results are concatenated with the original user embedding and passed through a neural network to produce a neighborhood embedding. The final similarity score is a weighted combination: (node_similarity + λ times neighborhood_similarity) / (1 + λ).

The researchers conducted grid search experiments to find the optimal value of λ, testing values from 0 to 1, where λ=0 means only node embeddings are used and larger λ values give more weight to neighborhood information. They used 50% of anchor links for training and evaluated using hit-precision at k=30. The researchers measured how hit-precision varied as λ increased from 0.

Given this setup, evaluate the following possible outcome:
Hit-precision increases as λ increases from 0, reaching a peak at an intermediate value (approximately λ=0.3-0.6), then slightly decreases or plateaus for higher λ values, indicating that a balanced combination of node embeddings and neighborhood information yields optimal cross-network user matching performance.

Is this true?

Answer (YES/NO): NO